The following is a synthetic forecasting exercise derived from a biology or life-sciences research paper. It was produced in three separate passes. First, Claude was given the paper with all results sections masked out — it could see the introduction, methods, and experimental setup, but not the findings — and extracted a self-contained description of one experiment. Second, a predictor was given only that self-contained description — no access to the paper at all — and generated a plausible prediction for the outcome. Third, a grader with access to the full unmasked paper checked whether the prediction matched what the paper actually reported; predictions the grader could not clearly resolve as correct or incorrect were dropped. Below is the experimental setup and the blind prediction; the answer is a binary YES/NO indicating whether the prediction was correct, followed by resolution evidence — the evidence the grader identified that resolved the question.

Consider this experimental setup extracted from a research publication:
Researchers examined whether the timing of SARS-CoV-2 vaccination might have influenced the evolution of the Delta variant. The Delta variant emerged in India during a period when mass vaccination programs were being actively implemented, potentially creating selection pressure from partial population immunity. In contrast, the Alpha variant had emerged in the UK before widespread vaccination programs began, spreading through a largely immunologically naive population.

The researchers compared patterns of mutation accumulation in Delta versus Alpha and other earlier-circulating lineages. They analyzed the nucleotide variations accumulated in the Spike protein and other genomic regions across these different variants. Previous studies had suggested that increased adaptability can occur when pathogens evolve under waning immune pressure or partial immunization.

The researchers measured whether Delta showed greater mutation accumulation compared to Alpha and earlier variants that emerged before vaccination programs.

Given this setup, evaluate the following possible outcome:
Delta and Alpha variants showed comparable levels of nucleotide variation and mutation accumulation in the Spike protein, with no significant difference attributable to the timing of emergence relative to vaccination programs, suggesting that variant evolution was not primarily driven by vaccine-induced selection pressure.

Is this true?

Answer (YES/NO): NO